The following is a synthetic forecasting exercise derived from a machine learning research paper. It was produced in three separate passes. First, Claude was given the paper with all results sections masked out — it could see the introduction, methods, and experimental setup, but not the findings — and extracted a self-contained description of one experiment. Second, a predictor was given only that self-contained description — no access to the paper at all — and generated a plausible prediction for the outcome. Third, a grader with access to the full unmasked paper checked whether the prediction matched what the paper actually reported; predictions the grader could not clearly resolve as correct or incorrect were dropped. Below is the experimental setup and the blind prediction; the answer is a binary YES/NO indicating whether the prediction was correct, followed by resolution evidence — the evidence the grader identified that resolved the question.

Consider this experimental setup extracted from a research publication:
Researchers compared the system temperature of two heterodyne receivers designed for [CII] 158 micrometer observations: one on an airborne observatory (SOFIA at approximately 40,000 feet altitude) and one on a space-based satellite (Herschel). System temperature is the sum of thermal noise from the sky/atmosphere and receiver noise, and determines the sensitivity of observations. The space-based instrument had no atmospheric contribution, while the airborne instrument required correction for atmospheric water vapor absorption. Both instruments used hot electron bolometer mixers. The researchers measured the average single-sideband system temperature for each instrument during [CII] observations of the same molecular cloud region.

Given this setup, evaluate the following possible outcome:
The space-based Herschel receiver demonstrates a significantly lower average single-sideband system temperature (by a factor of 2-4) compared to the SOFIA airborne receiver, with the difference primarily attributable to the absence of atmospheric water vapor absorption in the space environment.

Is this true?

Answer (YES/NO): NO